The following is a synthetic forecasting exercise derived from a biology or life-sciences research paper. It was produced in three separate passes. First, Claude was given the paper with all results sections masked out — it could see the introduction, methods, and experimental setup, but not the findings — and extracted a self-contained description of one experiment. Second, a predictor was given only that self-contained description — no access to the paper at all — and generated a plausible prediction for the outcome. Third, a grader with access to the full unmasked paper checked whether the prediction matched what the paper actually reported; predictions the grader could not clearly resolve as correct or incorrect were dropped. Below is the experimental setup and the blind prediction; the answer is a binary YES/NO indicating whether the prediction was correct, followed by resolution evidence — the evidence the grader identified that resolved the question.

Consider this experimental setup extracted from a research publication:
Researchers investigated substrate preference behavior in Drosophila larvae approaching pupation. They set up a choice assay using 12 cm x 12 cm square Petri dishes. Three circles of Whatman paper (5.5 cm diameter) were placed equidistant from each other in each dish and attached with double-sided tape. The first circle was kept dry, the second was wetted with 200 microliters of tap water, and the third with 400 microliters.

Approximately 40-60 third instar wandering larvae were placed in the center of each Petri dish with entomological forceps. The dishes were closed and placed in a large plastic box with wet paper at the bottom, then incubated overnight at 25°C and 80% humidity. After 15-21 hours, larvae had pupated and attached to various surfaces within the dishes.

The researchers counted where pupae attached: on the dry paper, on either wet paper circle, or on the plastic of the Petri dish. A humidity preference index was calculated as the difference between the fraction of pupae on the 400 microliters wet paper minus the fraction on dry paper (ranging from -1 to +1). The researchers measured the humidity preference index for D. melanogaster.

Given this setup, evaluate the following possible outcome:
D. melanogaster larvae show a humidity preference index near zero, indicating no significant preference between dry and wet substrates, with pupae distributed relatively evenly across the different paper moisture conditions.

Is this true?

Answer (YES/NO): YES